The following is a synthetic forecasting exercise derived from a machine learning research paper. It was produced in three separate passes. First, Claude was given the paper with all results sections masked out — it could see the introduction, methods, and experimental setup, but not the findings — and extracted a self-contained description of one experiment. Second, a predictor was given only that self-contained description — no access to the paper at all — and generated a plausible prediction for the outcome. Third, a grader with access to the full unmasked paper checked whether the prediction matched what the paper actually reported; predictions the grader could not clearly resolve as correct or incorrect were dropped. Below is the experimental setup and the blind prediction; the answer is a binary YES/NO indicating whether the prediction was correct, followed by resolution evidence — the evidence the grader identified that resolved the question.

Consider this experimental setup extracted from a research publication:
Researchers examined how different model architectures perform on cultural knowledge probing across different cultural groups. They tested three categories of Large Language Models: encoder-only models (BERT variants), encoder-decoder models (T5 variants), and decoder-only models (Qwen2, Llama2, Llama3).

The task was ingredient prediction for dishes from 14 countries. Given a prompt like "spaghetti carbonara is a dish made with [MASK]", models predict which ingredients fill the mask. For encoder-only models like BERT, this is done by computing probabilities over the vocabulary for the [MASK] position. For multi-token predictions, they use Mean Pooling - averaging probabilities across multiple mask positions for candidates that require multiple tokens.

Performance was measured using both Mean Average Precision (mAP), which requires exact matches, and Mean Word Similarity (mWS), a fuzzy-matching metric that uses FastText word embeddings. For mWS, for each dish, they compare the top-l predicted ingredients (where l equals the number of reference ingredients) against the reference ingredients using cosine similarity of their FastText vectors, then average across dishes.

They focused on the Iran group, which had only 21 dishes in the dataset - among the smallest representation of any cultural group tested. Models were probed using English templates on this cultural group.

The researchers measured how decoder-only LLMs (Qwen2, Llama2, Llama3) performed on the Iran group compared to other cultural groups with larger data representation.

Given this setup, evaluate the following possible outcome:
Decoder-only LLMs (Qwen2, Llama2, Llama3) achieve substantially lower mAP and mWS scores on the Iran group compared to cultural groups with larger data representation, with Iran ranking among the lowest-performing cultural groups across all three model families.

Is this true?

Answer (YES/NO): NO